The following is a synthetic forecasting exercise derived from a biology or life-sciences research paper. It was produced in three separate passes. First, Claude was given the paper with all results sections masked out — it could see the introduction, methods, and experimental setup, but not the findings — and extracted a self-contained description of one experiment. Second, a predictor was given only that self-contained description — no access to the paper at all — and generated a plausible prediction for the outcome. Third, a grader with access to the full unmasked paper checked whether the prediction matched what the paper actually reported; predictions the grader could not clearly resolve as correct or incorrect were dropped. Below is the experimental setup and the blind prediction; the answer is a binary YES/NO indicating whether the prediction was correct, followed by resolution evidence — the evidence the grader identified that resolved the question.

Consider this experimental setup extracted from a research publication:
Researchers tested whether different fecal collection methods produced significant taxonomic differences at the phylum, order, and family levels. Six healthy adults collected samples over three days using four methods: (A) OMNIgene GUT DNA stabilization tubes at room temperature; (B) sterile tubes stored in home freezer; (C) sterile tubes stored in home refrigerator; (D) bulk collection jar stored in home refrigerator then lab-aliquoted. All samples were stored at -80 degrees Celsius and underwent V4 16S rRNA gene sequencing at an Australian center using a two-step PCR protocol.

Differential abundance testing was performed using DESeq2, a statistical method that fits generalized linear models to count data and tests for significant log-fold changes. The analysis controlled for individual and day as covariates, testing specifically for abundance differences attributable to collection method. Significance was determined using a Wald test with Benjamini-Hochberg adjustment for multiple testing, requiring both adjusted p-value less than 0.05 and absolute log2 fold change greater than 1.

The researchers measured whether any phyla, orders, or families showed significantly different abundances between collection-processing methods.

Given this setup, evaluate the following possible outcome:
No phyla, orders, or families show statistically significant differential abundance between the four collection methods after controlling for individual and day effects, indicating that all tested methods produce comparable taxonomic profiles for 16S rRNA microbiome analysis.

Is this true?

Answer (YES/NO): YES